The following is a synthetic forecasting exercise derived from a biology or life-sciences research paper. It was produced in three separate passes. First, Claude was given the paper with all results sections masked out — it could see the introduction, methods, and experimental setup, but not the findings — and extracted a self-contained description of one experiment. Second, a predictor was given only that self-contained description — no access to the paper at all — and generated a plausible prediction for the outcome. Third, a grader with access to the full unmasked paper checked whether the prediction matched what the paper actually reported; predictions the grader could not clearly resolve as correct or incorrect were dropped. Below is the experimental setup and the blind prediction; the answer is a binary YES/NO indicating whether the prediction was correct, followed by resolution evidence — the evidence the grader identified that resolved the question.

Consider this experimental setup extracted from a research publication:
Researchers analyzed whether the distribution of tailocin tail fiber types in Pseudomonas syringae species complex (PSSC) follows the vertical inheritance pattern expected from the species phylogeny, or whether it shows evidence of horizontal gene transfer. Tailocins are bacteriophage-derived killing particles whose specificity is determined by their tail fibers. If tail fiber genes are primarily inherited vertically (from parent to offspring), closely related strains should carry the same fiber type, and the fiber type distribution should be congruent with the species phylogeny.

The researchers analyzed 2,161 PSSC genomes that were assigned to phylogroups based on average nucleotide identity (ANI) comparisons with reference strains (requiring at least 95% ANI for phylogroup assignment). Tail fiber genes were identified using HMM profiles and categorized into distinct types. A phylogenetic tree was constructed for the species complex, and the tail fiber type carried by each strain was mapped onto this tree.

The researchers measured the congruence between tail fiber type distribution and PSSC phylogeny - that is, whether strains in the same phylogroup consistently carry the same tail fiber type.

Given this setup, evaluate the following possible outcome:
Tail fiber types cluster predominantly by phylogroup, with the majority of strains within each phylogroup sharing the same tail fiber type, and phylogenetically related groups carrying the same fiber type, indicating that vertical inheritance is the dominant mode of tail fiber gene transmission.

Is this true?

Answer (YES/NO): NO